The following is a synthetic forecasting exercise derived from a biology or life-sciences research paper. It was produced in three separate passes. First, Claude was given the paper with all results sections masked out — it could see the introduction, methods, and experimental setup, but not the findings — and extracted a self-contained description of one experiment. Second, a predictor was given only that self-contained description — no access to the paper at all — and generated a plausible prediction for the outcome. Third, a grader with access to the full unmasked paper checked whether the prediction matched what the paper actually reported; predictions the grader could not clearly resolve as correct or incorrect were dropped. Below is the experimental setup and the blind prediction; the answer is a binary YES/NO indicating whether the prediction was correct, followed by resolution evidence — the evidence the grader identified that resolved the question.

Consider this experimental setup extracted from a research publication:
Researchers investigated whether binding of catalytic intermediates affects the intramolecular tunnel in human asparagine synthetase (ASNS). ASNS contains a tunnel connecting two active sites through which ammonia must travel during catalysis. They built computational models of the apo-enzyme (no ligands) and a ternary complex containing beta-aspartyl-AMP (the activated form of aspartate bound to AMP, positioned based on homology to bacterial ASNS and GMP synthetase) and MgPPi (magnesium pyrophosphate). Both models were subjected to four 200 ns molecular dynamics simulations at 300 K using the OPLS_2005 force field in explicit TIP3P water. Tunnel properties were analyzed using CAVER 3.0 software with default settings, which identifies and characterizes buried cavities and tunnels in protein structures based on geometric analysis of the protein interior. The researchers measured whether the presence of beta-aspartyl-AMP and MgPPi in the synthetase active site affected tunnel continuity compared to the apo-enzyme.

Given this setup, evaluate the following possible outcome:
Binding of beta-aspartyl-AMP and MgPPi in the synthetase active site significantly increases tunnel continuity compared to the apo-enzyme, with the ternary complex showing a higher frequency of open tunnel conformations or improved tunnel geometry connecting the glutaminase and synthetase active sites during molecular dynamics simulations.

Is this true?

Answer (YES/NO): YES